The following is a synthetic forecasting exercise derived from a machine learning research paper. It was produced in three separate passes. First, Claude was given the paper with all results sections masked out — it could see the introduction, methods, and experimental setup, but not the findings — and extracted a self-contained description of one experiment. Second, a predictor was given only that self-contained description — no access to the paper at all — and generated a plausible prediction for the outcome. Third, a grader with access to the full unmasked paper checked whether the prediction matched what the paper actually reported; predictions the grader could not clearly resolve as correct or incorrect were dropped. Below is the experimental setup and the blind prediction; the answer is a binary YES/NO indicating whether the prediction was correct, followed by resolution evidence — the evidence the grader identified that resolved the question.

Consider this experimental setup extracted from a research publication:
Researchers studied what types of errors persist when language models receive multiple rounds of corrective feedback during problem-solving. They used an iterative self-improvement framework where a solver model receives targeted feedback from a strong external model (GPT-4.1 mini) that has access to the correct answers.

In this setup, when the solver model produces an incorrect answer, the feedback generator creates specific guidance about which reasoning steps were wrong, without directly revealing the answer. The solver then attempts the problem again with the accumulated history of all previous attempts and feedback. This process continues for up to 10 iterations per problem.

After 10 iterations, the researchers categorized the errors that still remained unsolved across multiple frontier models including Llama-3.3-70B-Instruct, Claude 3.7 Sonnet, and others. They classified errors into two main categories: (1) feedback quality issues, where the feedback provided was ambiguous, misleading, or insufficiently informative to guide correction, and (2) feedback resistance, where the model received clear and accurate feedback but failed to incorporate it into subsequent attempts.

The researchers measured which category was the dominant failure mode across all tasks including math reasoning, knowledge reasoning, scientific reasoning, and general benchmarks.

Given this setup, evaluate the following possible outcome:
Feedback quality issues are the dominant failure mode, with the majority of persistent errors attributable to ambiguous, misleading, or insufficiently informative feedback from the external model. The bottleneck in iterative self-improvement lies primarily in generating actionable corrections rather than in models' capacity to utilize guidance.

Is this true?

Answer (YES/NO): NO